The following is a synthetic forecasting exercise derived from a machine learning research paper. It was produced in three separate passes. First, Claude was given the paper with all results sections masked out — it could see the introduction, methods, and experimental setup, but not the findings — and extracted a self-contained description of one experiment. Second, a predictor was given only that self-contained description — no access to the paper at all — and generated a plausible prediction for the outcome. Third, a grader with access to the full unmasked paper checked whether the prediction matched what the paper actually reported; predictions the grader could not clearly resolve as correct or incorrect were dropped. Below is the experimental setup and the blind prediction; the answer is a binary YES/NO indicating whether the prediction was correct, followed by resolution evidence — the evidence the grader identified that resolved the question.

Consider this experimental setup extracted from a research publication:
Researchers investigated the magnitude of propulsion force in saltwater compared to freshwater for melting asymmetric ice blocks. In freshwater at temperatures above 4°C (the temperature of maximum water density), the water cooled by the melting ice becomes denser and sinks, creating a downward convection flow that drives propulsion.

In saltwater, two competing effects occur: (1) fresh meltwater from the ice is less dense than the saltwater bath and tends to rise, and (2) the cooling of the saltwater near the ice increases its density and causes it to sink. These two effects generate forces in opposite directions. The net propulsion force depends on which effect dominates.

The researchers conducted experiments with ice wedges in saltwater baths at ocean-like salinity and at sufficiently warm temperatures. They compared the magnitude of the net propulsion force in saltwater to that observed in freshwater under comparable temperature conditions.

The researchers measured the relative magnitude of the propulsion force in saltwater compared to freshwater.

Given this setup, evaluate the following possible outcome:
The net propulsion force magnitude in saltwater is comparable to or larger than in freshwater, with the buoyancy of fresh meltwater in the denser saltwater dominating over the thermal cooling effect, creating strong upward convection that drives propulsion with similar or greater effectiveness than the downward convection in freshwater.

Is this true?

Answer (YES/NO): NO